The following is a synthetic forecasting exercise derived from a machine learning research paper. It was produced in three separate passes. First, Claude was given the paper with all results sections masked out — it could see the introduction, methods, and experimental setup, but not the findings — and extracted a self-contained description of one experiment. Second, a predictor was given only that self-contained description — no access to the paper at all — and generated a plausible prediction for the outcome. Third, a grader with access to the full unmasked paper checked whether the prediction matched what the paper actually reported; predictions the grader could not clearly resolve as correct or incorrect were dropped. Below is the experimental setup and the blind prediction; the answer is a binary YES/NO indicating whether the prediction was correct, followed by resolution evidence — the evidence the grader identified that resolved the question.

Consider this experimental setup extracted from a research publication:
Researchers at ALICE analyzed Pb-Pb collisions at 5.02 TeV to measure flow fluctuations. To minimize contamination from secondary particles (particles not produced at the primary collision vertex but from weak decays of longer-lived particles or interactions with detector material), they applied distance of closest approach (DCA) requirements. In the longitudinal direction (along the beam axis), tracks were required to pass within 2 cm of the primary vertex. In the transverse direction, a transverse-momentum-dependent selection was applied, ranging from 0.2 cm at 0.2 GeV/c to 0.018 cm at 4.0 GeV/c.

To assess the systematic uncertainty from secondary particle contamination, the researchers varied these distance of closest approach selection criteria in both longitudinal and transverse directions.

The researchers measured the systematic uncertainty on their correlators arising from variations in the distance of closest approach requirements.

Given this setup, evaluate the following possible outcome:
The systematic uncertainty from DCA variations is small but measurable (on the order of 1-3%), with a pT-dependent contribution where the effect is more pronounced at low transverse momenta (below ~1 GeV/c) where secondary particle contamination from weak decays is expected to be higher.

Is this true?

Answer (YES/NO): NO